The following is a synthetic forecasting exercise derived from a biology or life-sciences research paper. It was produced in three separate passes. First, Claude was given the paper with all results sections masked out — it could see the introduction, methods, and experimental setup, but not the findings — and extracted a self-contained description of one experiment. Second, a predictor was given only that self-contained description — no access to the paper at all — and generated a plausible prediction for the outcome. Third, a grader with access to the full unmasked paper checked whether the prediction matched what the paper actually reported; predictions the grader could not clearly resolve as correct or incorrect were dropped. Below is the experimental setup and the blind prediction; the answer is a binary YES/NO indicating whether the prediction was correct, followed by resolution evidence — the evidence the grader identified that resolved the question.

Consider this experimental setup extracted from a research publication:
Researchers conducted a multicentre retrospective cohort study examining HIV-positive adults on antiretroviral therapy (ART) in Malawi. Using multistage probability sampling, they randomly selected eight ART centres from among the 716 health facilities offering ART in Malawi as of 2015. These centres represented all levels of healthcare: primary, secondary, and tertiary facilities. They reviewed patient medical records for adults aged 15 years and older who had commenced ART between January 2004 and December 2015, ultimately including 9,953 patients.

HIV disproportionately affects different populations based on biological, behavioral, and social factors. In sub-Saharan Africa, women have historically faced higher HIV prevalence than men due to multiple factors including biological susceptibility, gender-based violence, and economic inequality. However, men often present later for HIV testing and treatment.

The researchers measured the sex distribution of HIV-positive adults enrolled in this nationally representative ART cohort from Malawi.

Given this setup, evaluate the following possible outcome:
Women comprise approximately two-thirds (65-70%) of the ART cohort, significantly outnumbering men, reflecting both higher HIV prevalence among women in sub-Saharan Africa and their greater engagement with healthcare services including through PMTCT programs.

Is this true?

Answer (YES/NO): NO